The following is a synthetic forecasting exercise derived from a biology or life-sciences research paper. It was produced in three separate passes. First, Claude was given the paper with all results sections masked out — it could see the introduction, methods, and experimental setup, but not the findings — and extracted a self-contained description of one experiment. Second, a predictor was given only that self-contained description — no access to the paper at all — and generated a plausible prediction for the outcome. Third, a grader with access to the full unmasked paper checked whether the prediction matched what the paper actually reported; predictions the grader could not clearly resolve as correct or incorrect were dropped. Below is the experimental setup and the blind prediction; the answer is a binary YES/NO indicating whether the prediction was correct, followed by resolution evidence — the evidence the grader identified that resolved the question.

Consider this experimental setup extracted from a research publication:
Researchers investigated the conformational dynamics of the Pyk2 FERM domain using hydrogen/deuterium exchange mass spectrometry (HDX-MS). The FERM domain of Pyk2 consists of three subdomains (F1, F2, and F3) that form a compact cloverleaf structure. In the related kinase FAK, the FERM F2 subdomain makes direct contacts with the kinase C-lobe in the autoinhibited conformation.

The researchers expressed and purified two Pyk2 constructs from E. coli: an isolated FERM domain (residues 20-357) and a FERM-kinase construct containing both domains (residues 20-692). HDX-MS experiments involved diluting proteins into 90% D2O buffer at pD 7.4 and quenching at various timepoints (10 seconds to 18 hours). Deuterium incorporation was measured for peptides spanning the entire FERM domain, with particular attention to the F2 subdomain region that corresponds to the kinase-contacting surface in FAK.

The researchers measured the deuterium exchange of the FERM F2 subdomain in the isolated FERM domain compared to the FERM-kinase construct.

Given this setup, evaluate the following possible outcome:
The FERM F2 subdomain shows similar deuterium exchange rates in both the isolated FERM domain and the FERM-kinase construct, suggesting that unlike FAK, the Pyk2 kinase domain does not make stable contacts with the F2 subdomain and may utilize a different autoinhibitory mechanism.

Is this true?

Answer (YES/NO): NO